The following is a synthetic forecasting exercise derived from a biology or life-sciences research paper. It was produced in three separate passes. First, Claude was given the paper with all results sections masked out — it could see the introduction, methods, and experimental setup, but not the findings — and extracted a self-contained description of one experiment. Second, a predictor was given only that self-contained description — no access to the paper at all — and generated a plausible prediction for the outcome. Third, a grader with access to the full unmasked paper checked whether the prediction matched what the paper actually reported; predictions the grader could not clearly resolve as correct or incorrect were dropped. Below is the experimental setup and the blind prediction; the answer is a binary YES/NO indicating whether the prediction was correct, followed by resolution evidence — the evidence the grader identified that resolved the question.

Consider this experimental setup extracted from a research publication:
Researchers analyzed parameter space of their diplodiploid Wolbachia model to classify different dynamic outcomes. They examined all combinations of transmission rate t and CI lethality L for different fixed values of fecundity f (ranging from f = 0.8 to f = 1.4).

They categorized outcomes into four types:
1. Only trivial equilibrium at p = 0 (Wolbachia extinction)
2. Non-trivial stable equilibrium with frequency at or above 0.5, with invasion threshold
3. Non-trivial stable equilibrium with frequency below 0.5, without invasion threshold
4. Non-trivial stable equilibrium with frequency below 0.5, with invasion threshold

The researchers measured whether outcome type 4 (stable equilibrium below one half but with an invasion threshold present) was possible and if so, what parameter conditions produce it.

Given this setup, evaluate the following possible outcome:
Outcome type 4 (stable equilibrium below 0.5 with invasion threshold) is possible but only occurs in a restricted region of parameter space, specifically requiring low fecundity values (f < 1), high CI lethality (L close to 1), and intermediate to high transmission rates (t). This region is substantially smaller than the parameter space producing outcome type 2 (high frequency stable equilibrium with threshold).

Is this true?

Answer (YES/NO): NO